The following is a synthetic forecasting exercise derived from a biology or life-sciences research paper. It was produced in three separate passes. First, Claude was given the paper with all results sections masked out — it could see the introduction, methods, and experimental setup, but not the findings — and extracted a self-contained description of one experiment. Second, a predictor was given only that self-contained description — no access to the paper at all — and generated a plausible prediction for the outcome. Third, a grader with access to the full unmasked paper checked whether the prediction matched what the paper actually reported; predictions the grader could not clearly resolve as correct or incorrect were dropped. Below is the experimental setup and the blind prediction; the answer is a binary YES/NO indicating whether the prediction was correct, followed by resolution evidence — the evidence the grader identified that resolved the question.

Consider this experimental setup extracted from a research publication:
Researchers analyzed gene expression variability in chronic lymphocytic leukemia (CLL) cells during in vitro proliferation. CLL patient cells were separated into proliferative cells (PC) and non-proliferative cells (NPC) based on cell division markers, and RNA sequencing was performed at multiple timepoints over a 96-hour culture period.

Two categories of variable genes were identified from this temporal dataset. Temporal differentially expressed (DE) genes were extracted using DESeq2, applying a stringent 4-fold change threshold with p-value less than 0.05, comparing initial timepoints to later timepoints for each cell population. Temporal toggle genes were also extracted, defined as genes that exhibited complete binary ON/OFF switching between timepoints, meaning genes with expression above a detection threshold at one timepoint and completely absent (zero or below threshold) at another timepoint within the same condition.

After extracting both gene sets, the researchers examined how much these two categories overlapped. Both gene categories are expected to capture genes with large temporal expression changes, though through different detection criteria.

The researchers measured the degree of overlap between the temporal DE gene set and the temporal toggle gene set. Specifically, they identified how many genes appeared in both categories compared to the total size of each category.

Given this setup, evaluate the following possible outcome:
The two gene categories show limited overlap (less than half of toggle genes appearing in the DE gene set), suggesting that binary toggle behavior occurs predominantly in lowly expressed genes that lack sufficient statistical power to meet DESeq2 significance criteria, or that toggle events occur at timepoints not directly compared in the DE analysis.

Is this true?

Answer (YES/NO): YES